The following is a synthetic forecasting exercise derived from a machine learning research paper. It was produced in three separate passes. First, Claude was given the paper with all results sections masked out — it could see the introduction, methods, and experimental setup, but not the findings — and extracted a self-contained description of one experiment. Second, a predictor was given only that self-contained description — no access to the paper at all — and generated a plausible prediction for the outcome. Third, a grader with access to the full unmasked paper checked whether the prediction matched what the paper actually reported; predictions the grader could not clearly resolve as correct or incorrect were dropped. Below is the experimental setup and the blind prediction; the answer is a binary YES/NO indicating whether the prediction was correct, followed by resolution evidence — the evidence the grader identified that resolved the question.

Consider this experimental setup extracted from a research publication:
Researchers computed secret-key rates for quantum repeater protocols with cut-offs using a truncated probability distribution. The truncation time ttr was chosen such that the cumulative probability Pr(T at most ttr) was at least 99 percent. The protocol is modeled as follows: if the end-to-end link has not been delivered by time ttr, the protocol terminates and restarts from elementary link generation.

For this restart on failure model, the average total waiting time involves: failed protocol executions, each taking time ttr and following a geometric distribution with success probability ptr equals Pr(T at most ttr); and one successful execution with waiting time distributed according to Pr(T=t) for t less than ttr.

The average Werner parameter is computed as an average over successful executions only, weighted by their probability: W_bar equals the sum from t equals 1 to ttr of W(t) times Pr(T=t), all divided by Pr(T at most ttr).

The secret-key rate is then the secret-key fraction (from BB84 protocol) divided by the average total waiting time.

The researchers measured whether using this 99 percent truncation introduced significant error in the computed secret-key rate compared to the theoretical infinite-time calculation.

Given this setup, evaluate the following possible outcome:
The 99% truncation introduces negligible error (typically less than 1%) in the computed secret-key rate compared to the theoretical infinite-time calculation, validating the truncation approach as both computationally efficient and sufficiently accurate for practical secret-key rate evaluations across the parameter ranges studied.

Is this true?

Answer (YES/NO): YES